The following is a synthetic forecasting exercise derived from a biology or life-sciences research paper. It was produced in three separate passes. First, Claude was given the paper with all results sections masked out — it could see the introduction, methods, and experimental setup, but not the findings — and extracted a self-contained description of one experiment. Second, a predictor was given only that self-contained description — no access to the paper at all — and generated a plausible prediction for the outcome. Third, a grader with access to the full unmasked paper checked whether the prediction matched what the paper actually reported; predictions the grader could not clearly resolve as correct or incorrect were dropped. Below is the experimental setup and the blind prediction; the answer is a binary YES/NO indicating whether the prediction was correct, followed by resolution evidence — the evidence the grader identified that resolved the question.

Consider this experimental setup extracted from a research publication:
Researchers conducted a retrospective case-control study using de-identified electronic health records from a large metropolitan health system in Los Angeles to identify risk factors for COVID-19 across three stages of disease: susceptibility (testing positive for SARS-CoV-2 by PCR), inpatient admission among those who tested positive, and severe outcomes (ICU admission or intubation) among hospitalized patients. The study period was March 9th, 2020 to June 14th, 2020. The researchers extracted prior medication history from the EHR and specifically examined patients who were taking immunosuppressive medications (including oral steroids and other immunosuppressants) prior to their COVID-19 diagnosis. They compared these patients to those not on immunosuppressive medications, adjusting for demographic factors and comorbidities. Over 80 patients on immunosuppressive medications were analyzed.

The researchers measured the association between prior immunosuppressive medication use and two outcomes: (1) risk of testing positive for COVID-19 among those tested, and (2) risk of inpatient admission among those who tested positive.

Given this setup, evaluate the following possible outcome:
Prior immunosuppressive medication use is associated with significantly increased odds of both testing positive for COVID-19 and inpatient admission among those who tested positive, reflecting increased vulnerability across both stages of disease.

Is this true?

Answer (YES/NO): NO